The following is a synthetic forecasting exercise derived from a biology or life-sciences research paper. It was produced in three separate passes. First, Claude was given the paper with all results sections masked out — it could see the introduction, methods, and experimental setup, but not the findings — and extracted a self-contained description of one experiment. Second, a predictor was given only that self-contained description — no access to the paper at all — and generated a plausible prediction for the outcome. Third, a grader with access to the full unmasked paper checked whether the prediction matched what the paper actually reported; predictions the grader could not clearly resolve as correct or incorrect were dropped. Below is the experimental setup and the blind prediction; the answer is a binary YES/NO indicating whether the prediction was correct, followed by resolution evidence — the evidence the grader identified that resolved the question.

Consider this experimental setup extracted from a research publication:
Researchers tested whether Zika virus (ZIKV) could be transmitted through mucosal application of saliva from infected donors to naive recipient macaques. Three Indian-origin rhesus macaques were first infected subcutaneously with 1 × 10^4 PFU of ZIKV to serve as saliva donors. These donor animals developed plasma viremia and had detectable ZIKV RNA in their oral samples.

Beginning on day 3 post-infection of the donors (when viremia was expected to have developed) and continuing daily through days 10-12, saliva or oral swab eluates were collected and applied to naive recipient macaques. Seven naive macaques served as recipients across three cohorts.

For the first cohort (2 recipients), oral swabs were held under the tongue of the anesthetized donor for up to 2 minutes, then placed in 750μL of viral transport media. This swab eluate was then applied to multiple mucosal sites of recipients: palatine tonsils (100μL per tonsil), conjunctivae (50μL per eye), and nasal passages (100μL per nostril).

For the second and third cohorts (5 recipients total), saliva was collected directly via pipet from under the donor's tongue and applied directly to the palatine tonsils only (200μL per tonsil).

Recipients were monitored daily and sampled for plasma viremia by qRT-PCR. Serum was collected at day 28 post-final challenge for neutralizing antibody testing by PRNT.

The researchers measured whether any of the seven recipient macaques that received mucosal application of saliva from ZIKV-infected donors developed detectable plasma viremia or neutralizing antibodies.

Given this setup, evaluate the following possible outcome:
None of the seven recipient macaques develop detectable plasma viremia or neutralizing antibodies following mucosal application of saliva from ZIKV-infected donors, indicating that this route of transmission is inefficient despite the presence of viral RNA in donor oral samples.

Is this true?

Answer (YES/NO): YES